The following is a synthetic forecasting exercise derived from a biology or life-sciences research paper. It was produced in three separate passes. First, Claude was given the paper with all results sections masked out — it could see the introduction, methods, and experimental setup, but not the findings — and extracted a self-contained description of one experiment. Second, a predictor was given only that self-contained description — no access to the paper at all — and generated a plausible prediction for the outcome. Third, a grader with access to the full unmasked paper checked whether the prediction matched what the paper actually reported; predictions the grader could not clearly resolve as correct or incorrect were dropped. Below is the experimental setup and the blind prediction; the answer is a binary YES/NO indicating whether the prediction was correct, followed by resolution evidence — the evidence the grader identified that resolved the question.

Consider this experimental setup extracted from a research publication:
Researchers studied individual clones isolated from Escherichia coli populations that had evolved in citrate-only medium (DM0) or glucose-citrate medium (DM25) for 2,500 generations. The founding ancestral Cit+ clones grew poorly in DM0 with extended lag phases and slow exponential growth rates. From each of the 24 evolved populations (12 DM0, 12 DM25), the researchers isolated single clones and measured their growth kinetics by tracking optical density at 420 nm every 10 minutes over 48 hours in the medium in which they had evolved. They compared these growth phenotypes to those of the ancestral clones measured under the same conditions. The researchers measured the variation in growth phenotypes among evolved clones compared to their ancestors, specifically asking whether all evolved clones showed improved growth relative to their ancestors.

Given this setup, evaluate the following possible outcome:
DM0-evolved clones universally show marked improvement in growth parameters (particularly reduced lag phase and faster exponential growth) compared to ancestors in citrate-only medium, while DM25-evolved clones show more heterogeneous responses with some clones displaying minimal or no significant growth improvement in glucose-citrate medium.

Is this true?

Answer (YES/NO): NO